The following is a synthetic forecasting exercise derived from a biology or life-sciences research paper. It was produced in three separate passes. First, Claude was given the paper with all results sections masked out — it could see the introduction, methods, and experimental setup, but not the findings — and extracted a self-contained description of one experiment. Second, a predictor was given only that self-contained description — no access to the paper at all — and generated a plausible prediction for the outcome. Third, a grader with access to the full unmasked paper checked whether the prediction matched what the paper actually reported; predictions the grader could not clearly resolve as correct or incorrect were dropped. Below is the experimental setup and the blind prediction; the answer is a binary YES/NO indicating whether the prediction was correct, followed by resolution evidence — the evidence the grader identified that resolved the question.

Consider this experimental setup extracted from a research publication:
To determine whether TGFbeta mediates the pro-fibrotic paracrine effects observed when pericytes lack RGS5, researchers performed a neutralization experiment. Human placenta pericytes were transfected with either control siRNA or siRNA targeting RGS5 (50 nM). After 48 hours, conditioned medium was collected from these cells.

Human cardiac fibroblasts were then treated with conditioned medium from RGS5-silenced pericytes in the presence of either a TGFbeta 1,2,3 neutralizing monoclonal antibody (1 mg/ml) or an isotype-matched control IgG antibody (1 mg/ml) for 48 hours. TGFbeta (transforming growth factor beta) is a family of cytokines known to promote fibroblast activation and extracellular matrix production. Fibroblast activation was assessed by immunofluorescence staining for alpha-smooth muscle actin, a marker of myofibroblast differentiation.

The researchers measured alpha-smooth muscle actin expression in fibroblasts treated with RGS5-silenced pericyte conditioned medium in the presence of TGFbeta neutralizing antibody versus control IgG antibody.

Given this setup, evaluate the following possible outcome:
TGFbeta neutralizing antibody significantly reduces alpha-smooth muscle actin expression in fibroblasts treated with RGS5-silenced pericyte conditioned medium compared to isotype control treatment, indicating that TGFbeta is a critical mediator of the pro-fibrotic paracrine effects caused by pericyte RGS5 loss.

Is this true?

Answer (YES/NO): YES